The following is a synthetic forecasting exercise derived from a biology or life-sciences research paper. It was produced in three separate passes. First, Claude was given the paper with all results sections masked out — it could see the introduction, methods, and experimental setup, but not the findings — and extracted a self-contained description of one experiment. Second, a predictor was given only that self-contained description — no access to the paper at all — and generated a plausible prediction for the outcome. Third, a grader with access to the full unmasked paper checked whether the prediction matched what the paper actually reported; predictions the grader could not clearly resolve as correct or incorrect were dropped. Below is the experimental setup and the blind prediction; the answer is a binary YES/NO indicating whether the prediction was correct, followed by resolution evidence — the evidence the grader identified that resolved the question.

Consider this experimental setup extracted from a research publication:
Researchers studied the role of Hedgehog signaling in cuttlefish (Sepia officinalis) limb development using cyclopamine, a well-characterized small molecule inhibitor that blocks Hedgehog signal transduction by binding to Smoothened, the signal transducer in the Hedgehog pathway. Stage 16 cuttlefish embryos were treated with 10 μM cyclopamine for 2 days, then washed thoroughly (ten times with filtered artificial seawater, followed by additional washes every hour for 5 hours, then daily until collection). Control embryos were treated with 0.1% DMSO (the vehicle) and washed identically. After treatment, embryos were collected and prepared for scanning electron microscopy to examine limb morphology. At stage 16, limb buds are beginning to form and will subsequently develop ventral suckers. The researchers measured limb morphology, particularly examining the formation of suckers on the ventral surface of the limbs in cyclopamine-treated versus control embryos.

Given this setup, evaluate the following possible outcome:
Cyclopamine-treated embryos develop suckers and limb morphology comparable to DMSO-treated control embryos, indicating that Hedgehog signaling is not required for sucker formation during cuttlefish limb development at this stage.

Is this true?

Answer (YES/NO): NO